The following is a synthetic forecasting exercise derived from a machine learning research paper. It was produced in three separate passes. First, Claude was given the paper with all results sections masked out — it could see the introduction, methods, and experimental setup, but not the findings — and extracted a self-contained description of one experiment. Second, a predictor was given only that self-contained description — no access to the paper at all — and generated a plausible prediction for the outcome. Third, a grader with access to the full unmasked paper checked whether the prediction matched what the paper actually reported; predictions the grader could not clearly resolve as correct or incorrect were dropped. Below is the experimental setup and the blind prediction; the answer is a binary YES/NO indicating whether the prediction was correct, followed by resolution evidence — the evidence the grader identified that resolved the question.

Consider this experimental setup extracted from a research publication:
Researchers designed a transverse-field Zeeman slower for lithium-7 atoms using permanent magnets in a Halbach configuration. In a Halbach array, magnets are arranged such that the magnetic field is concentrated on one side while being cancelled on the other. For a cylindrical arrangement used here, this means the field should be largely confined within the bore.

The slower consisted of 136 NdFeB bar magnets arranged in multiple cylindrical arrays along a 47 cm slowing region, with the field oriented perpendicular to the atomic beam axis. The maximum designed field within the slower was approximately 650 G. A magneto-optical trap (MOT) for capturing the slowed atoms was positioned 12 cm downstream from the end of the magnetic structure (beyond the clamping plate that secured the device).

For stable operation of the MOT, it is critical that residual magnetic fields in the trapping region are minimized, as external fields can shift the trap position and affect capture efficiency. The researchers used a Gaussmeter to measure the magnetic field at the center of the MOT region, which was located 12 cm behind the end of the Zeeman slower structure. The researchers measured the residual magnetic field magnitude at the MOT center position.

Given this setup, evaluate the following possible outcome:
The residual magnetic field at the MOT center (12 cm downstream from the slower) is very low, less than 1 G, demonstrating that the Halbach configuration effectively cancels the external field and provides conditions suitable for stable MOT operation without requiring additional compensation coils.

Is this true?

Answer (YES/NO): NO